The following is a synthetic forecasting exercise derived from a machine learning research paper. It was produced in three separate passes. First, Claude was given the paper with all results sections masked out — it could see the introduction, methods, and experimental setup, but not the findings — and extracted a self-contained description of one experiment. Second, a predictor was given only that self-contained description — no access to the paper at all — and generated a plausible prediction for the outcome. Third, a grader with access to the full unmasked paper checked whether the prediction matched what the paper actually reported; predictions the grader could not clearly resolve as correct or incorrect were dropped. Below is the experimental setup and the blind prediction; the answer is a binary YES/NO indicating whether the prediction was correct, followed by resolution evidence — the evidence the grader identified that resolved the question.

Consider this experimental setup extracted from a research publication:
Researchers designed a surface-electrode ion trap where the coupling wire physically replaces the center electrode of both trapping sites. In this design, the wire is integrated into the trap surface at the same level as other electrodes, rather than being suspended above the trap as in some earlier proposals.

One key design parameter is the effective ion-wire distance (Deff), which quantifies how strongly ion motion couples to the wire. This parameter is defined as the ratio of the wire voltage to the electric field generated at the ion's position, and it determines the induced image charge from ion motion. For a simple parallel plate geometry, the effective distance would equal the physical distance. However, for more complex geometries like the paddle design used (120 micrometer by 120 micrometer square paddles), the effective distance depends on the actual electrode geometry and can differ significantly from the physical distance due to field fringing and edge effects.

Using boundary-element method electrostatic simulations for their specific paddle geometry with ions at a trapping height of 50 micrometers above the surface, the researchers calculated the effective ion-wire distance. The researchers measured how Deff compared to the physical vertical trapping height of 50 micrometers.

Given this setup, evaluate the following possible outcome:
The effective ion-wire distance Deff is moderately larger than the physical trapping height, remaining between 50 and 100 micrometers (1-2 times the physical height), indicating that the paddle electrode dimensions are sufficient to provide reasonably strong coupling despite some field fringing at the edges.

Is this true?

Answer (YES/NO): NO